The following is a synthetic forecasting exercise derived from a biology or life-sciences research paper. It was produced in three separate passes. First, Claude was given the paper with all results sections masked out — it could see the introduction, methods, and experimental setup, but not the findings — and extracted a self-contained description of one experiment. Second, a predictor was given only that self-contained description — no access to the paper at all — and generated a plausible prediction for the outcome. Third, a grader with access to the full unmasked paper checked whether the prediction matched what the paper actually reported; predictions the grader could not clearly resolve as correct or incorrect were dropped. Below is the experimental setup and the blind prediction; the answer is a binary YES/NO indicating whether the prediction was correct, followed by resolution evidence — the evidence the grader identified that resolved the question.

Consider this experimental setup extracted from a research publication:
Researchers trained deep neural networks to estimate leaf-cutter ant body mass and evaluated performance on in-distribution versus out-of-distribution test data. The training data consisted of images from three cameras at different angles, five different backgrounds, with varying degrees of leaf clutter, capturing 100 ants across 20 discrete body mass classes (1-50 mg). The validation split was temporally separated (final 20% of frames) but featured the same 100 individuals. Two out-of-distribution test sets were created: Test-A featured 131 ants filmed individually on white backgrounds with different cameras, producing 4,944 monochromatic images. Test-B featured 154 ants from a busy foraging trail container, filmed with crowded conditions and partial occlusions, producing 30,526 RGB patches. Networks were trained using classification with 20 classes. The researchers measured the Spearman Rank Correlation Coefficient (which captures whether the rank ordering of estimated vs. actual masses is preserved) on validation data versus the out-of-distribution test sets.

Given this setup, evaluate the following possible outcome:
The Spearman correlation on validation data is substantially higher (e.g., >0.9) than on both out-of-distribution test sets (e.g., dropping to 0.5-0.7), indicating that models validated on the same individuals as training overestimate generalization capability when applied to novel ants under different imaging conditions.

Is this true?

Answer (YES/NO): NO